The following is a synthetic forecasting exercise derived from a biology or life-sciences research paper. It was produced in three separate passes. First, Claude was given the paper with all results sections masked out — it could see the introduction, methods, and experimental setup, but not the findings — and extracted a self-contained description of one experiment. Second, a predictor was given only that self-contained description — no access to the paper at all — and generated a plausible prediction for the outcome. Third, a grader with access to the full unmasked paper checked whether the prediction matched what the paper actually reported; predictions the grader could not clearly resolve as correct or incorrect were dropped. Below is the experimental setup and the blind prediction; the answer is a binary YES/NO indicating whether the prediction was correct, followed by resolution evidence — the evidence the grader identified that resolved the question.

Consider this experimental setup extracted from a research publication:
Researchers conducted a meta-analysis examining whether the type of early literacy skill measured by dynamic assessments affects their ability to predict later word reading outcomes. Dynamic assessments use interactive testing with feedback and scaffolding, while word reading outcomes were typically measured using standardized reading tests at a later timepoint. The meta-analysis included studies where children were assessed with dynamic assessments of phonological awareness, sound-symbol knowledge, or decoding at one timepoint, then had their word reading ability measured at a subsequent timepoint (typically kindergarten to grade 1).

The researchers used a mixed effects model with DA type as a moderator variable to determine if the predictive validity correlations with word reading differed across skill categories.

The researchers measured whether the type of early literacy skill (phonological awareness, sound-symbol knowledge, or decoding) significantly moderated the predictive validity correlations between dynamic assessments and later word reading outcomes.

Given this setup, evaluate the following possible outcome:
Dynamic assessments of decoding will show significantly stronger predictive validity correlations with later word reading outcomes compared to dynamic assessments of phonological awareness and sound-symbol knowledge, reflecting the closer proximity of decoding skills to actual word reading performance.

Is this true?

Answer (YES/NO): NO